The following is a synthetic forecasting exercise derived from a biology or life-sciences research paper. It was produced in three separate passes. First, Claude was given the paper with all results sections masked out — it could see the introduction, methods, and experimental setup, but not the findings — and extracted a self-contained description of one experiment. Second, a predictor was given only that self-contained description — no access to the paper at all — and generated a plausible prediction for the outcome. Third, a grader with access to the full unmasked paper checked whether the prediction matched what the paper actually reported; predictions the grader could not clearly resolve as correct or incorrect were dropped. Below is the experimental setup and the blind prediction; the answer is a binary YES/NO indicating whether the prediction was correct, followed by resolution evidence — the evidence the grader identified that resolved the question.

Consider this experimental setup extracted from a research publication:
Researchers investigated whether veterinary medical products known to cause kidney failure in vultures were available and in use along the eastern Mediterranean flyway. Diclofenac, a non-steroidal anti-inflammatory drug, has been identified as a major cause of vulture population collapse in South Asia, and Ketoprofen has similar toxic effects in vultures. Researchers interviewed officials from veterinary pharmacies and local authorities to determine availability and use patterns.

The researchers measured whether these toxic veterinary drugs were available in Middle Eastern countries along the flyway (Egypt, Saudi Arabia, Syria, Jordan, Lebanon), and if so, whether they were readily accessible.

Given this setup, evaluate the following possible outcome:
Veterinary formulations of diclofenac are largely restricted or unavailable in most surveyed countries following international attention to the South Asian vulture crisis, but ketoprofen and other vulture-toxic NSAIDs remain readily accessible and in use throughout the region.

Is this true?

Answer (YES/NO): NO